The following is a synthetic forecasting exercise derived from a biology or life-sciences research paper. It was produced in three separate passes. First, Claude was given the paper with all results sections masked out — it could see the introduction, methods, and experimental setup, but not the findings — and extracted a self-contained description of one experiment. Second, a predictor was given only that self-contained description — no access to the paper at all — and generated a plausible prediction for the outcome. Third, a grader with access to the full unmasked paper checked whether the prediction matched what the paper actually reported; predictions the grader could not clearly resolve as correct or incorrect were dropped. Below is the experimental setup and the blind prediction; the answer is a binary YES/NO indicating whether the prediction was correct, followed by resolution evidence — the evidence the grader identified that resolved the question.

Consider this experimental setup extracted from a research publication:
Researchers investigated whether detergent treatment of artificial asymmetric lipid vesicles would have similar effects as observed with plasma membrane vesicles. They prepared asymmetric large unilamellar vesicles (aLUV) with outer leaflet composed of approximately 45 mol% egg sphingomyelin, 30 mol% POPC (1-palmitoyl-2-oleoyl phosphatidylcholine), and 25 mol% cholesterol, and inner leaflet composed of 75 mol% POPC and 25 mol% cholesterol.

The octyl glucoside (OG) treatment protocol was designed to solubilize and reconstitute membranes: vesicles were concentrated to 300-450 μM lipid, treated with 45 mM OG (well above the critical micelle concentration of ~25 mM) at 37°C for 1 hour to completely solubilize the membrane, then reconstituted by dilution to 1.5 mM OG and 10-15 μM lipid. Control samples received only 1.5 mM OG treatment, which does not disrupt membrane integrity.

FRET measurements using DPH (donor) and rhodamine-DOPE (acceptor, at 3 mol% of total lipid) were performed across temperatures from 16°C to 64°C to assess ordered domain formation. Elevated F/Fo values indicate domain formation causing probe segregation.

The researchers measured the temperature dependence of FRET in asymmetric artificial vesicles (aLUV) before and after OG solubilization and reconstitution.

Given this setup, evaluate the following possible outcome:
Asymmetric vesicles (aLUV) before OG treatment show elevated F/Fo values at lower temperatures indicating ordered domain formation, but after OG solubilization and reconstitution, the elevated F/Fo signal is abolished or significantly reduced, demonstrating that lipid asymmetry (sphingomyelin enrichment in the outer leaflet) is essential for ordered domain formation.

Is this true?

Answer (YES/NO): NO